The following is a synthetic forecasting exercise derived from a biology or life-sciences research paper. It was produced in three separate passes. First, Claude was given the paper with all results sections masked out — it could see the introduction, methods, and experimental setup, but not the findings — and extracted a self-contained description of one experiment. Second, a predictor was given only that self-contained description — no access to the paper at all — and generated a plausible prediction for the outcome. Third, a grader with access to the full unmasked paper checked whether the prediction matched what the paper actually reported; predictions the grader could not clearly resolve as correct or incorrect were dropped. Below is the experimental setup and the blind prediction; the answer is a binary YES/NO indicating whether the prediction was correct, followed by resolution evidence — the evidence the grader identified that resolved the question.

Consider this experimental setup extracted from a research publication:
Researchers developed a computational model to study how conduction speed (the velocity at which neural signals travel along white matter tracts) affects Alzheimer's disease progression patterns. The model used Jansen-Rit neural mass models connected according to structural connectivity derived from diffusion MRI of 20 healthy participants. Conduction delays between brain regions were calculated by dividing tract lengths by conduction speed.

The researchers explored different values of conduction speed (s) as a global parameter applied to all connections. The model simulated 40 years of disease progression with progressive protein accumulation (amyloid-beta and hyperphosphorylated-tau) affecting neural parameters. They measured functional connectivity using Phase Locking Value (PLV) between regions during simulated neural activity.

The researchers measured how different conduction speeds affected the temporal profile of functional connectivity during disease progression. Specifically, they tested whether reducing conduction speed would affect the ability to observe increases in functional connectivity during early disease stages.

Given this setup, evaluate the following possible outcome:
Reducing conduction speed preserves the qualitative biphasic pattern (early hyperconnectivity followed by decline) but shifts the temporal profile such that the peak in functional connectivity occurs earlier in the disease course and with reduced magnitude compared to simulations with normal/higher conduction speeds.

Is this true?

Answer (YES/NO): NO